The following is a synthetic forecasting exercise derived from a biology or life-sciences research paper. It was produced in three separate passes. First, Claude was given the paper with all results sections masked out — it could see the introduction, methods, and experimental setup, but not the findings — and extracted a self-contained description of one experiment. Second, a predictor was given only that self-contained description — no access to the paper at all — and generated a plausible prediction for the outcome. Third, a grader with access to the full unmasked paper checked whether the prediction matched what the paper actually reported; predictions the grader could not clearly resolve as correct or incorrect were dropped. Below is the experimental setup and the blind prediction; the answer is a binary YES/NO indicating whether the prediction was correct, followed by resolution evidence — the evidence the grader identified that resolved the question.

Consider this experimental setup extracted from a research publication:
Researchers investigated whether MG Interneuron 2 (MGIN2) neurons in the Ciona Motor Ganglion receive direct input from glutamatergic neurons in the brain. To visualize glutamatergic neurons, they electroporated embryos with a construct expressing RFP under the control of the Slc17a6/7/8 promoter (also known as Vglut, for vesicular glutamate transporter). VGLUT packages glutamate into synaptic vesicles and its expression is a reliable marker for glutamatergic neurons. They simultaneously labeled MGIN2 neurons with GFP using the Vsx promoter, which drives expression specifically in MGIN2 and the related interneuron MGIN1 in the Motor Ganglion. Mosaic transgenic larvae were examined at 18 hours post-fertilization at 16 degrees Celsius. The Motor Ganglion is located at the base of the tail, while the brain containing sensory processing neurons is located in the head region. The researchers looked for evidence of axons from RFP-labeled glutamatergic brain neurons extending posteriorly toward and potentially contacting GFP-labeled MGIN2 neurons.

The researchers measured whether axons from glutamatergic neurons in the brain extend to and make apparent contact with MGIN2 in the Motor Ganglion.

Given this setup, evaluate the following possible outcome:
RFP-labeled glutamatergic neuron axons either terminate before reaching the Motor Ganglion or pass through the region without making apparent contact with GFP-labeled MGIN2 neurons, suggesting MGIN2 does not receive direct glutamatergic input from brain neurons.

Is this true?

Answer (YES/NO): NO